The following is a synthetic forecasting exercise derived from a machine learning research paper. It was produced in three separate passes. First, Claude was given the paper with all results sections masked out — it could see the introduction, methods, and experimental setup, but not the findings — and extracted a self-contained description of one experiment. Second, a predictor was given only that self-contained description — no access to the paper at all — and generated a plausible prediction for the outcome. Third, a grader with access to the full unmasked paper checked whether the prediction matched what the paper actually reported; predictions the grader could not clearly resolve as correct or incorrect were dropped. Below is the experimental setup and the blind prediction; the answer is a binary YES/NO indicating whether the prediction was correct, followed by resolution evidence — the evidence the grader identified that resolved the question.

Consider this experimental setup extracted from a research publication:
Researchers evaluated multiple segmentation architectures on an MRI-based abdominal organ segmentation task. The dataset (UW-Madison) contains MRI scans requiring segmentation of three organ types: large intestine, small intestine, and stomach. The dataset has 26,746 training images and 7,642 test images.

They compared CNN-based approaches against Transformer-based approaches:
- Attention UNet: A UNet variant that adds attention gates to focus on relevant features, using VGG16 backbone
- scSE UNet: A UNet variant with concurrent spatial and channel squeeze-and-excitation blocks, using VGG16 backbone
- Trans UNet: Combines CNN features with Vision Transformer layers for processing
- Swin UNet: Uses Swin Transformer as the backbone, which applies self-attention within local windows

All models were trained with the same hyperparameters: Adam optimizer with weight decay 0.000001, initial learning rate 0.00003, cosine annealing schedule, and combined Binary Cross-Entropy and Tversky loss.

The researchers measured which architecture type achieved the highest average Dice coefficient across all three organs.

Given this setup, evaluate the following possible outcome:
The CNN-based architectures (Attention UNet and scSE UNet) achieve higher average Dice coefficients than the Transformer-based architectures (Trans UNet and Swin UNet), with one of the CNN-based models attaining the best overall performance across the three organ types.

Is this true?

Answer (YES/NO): NO